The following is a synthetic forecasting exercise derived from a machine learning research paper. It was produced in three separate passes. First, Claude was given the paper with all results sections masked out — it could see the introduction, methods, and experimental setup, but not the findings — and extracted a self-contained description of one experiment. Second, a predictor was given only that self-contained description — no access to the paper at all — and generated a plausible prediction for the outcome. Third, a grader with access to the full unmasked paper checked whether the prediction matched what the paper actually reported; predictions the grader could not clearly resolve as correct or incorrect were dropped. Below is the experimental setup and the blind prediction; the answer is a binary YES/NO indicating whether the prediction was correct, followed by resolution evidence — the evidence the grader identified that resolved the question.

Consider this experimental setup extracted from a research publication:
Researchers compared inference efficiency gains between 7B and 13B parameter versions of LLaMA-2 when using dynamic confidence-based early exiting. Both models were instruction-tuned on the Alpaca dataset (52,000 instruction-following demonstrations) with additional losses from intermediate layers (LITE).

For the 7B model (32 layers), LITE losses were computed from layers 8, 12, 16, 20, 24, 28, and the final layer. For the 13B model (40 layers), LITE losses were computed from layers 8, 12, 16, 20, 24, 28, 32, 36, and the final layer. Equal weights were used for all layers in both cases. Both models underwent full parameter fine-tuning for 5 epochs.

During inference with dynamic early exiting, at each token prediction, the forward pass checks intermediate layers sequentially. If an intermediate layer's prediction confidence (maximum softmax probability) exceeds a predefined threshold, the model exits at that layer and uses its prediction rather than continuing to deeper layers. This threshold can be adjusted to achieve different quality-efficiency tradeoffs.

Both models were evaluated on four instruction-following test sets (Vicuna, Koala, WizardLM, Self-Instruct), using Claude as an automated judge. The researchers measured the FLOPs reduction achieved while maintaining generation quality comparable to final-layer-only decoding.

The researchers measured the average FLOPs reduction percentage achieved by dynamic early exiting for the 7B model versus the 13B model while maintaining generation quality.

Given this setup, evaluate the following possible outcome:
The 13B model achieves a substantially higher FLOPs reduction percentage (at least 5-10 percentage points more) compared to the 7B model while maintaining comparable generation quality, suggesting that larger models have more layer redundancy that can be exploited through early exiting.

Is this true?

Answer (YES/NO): YES